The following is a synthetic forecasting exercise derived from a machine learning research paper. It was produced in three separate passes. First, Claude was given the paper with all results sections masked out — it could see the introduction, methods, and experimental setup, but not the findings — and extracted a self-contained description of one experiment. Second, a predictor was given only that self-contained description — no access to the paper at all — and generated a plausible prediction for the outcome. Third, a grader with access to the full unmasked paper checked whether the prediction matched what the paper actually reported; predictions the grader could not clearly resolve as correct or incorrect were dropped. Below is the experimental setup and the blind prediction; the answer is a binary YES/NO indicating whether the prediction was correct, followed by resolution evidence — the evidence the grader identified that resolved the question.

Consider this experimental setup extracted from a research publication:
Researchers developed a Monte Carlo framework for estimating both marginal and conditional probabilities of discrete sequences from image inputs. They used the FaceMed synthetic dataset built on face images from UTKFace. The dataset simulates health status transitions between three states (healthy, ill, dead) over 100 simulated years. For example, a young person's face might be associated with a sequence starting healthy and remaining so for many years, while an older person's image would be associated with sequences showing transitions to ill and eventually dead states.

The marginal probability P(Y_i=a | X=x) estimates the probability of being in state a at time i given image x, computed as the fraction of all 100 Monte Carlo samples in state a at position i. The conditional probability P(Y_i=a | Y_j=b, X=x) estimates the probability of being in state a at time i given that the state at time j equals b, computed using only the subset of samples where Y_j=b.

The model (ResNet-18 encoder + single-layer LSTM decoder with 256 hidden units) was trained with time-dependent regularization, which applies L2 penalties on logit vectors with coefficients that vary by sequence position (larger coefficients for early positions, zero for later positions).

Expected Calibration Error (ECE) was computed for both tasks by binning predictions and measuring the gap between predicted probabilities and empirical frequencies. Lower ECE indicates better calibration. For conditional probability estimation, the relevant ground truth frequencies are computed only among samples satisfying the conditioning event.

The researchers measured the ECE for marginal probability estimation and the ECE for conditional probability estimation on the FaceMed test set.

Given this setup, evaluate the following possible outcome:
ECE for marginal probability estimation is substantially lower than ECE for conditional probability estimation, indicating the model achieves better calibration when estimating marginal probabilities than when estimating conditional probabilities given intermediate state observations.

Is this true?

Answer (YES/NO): NO